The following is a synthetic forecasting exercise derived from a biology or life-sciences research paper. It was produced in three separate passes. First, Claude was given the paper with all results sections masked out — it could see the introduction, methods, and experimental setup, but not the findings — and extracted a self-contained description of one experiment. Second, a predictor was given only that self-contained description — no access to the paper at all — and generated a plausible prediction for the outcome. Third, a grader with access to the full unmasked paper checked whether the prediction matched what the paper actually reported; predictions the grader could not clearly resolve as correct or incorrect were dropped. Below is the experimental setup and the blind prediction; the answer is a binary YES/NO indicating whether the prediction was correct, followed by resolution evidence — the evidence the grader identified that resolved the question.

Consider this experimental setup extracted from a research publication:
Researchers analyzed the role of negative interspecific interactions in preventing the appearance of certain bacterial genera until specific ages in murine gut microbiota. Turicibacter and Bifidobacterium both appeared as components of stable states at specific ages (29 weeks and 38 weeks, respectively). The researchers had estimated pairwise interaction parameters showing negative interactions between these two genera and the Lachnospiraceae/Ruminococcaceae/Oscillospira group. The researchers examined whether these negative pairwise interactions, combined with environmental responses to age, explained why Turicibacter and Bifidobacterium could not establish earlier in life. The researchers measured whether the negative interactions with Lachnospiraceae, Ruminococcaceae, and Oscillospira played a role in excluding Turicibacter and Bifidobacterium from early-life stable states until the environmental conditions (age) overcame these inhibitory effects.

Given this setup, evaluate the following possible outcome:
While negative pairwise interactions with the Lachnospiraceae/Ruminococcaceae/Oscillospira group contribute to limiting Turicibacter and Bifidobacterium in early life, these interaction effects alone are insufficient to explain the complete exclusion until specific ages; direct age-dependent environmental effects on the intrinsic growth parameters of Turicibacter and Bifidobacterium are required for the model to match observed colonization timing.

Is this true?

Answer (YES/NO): YES